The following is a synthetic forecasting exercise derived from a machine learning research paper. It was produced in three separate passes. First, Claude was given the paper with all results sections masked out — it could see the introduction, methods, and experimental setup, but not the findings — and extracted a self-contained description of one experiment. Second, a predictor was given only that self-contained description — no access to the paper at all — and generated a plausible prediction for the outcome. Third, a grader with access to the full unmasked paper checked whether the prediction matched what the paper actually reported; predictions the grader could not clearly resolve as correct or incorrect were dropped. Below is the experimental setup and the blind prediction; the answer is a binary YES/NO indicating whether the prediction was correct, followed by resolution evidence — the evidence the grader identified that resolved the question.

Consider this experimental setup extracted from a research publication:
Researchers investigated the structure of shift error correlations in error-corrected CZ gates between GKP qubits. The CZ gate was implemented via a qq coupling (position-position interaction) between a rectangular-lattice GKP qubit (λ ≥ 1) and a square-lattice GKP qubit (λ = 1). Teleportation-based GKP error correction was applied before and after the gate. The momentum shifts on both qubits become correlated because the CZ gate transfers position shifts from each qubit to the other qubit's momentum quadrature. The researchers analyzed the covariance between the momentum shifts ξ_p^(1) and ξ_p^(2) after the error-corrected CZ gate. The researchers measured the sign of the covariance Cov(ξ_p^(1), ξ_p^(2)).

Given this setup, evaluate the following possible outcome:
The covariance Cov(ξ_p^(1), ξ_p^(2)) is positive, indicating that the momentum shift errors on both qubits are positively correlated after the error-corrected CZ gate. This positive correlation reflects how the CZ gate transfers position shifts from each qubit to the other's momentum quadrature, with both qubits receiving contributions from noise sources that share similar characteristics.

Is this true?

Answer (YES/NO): NO